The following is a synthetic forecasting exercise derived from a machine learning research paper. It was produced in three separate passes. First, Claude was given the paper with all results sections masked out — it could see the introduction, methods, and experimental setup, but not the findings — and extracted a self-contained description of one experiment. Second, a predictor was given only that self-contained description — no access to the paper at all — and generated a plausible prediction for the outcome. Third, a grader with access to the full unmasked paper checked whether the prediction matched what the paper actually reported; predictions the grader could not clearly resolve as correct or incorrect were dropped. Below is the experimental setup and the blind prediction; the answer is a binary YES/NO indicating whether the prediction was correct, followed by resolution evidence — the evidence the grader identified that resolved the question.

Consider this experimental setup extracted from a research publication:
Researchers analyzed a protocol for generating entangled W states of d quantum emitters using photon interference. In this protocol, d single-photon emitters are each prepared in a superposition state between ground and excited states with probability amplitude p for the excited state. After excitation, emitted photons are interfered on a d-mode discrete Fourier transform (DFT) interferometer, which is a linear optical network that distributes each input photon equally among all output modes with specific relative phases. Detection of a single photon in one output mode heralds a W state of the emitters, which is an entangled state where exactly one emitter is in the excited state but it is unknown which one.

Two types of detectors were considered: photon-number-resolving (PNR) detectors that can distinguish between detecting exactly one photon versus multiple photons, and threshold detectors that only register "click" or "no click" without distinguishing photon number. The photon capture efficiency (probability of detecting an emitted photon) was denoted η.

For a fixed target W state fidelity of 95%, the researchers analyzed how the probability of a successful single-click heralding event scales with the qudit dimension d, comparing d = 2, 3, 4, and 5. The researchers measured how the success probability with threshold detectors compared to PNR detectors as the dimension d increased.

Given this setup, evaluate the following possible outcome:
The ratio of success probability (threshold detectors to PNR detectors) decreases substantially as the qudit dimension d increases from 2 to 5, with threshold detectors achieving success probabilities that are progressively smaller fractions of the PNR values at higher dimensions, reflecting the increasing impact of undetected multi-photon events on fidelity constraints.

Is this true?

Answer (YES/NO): NO